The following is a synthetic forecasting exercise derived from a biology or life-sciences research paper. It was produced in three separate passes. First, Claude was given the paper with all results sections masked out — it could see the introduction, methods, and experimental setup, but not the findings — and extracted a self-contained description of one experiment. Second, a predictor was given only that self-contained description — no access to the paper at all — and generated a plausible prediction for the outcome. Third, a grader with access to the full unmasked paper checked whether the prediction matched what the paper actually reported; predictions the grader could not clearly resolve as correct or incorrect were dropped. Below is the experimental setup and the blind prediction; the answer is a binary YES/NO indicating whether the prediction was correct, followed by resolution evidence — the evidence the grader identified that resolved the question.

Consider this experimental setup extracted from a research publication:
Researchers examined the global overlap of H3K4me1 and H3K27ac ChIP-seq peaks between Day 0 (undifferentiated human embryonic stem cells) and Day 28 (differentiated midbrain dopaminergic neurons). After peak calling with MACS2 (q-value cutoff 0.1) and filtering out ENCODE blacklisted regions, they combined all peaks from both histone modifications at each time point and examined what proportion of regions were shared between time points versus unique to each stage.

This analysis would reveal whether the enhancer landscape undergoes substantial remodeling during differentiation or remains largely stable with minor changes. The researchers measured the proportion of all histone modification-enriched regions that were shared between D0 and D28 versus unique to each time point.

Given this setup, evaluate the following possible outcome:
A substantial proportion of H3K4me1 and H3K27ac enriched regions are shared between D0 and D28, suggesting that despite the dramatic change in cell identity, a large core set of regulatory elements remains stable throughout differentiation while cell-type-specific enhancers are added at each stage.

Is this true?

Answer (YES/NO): NO